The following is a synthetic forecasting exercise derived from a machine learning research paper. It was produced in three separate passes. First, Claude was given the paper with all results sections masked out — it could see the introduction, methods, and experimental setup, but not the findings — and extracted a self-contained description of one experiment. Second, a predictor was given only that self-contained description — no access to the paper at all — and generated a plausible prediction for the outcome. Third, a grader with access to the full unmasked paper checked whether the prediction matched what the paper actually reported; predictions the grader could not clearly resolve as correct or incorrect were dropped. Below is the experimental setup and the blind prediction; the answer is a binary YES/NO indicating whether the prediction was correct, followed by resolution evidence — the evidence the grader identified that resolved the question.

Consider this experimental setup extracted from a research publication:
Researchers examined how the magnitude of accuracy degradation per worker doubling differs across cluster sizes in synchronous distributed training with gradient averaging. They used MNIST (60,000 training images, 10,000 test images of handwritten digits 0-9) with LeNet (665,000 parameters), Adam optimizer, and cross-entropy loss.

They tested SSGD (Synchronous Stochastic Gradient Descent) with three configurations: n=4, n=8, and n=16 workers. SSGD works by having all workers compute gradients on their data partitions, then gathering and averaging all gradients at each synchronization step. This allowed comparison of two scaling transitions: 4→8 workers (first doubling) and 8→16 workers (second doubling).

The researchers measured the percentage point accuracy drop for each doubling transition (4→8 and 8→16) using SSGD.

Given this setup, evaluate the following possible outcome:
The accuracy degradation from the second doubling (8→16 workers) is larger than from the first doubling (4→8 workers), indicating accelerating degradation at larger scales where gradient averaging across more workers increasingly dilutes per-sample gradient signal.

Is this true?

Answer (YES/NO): YES